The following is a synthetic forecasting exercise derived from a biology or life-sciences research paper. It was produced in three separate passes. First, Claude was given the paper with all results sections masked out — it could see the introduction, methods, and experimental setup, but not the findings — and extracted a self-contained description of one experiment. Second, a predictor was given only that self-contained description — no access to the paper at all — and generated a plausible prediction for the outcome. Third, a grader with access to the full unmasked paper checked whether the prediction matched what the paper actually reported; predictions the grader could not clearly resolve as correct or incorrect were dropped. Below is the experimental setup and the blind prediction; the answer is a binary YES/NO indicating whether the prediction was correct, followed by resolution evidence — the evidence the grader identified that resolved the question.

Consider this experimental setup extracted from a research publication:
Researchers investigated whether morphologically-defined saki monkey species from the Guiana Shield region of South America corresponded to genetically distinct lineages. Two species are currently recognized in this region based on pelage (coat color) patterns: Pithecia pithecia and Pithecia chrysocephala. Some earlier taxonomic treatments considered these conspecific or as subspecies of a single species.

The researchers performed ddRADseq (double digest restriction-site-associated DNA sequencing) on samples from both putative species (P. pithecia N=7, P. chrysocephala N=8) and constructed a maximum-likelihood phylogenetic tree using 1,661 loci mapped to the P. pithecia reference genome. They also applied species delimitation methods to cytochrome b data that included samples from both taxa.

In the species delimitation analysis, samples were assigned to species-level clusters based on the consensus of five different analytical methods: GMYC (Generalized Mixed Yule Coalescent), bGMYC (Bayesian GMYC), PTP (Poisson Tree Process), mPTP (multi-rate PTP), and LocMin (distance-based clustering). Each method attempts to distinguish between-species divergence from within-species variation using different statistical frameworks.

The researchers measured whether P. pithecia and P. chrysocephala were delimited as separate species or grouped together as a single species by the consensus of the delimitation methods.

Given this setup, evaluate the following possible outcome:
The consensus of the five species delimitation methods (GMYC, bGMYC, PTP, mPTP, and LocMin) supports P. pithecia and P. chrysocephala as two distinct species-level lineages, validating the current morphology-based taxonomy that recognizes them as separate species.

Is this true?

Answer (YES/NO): NO